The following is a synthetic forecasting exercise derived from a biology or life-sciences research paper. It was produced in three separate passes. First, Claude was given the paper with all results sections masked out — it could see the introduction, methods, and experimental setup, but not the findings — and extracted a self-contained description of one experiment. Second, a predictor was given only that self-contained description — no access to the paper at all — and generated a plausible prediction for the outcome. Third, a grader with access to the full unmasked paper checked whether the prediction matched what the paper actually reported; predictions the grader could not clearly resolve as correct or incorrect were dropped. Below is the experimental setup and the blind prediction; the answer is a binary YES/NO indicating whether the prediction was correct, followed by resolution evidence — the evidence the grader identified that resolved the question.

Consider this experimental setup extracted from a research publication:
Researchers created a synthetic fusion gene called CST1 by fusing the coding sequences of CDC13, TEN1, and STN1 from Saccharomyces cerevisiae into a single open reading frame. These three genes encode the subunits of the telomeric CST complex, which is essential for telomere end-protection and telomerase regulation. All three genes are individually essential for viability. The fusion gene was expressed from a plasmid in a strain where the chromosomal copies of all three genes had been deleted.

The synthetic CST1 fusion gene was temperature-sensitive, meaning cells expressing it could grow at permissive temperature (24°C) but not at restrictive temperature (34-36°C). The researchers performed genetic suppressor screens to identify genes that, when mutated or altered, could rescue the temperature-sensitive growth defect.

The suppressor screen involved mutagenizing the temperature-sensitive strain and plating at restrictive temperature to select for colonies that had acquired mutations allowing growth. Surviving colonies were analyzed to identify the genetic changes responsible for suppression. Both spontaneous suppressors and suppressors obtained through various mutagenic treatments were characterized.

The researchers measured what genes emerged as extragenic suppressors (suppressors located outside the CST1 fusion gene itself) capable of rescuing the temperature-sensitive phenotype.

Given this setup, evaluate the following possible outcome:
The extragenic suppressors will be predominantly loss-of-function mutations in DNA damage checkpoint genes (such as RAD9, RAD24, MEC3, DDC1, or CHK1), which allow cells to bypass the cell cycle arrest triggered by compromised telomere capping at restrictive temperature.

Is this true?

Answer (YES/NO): NO